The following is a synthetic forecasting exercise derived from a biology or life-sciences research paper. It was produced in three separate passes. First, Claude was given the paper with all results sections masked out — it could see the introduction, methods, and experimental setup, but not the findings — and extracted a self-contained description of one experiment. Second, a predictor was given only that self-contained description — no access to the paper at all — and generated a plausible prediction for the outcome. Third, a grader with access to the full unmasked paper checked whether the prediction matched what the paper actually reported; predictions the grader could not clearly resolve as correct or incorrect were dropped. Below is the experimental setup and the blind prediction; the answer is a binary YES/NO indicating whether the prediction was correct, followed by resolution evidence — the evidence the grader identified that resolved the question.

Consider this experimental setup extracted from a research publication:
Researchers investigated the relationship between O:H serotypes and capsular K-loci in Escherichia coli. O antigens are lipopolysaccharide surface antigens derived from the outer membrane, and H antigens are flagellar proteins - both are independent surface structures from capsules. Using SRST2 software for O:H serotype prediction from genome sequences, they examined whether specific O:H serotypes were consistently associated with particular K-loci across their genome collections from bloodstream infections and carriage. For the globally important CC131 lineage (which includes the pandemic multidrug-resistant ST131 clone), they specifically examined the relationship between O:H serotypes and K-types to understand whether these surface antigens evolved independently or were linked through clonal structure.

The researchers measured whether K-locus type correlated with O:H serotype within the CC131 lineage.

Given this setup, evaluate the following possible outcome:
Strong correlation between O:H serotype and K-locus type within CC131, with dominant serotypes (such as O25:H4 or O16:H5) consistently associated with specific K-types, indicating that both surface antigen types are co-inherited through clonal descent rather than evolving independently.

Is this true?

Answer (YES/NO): NO